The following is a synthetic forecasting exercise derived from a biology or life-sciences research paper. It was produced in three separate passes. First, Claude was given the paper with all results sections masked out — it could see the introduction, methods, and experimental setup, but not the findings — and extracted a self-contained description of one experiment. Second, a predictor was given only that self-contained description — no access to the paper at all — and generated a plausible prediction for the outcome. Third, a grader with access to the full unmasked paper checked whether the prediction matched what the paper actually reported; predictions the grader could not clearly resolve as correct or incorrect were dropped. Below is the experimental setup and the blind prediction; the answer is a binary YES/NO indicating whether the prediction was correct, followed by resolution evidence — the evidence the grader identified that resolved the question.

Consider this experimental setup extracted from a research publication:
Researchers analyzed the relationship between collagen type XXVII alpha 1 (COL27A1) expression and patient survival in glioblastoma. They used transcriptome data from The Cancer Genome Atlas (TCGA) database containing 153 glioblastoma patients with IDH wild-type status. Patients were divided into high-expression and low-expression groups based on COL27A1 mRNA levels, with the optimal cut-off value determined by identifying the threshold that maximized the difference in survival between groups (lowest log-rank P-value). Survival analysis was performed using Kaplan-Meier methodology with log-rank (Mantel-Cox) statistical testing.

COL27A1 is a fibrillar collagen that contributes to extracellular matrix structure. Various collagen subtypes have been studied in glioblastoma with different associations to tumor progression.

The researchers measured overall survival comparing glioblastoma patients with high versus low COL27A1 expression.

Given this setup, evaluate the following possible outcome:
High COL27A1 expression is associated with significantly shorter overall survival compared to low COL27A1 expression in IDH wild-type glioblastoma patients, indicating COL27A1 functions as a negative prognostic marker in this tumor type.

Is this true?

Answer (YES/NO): YES